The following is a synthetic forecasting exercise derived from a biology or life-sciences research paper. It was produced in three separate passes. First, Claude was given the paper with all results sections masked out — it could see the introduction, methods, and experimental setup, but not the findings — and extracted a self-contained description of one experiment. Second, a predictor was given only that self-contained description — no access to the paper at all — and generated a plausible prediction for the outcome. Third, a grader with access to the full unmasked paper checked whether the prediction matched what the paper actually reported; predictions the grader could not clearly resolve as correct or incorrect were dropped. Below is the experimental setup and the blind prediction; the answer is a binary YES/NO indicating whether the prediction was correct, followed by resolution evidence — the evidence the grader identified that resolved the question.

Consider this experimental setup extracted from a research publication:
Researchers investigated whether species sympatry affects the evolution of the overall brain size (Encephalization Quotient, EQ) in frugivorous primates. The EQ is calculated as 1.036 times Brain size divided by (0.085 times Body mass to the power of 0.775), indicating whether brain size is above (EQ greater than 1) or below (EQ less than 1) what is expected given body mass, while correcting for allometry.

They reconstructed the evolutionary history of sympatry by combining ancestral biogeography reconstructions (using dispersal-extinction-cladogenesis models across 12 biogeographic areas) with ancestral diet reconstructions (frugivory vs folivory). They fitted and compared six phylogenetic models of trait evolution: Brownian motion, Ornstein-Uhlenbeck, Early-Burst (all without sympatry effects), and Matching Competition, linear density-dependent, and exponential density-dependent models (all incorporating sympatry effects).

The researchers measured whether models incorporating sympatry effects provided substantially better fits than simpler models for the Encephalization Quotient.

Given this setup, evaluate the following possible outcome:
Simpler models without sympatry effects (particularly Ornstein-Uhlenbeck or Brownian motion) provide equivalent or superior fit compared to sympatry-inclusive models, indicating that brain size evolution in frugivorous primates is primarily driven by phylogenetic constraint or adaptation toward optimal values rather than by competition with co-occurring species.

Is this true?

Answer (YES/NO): YES